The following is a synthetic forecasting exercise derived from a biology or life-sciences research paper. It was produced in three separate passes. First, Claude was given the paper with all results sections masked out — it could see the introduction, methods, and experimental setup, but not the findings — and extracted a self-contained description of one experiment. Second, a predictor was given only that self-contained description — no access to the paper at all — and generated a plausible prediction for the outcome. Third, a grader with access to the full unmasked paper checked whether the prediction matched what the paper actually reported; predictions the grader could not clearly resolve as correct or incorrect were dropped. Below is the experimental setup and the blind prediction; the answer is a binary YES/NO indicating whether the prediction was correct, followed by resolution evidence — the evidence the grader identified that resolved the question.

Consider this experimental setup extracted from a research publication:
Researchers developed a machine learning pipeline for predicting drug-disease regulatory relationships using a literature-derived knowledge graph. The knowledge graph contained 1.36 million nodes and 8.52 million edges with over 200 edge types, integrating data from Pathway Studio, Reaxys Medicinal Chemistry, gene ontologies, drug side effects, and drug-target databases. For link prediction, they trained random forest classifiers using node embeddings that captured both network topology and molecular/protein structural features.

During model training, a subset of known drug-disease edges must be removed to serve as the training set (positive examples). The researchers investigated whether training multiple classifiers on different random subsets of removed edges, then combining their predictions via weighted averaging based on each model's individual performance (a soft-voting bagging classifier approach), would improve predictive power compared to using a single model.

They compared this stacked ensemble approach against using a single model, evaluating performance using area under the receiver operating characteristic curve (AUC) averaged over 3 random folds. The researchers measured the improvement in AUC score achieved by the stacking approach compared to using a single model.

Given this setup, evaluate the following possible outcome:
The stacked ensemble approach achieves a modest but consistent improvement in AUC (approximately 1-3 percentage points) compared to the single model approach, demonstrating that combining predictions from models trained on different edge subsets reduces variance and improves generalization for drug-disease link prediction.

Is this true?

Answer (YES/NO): NO